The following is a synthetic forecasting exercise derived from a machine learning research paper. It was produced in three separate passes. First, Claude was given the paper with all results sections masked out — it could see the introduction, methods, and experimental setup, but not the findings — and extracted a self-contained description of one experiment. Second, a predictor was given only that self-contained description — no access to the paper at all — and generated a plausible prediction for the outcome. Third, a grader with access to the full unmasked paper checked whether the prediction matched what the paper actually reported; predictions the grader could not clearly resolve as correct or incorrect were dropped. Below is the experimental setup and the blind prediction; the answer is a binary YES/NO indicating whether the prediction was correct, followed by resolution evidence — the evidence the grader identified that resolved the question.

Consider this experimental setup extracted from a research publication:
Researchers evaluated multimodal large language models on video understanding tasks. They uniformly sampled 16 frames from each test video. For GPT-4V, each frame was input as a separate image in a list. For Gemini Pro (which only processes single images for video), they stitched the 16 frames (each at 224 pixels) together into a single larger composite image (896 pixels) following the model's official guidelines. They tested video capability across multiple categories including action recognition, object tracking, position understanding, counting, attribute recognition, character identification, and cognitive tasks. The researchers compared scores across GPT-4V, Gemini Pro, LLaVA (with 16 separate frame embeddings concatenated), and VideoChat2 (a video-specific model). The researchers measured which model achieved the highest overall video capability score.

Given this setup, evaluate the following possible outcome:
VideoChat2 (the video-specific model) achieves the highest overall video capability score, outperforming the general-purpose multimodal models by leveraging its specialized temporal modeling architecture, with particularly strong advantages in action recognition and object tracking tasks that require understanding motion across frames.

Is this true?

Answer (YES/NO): YES